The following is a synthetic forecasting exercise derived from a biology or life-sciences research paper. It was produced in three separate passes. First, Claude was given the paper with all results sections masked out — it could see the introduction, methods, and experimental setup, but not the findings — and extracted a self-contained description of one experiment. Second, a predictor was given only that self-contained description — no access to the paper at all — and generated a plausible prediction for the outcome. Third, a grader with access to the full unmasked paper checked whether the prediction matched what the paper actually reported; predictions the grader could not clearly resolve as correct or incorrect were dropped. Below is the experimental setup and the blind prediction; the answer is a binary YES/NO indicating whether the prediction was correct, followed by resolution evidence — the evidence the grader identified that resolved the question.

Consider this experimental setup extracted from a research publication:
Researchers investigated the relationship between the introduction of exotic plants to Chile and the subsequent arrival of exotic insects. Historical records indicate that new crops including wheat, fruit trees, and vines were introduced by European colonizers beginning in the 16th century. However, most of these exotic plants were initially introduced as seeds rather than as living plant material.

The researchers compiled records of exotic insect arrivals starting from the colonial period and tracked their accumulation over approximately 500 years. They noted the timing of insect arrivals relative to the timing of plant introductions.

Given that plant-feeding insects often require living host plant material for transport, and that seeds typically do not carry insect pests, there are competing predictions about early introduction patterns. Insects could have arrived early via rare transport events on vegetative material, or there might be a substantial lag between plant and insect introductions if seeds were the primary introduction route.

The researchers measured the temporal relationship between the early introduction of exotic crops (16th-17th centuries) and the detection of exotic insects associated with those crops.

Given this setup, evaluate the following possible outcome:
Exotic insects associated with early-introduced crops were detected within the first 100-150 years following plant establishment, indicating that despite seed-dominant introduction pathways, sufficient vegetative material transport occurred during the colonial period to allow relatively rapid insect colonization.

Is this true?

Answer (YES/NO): NO